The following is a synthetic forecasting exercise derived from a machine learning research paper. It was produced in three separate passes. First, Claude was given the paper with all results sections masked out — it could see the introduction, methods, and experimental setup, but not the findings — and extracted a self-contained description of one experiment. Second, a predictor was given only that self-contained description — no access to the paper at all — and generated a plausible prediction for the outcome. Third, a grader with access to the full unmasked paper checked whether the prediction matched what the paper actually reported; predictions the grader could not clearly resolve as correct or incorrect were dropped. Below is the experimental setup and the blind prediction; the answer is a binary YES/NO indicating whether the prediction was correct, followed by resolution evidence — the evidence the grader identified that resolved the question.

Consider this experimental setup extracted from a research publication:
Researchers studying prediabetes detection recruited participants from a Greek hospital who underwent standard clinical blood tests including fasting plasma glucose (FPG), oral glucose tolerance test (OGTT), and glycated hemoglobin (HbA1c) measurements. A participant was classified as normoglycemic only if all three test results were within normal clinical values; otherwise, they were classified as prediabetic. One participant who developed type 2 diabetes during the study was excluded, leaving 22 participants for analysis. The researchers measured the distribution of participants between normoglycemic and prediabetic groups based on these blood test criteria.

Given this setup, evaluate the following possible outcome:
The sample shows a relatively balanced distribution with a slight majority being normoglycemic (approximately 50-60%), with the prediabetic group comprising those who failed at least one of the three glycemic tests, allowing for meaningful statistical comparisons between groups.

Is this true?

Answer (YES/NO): YES